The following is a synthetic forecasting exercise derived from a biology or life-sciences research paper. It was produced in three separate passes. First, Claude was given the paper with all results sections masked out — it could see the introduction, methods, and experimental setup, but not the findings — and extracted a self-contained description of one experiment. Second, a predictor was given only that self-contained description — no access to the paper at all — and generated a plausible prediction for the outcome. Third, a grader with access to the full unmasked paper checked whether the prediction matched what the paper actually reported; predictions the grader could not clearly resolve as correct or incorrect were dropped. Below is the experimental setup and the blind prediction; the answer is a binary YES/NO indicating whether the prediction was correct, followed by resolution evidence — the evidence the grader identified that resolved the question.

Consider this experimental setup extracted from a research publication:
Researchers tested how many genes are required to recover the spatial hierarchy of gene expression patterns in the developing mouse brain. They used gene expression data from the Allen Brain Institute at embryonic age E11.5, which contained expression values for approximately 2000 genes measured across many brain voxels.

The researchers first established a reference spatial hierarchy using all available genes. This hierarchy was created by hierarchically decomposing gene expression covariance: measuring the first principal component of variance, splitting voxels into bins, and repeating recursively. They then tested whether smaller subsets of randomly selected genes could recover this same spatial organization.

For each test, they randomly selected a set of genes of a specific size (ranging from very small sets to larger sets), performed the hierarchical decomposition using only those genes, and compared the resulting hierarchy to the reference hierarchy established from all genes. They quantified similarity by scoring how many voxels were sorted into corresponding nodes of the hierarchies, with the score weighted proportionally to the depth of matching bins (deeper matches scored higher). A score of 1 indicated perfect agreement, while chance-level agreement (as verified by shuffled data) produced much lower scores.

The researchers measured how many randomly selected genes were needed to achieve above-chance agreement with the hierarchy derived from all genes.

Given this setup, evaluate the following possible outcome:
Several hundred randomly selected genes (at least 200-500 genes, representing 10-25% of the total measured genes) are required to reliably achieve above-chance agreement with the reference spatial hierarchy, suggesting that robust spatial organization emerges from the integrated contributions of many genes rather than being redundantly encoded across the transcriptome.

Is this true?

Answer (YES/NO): NO